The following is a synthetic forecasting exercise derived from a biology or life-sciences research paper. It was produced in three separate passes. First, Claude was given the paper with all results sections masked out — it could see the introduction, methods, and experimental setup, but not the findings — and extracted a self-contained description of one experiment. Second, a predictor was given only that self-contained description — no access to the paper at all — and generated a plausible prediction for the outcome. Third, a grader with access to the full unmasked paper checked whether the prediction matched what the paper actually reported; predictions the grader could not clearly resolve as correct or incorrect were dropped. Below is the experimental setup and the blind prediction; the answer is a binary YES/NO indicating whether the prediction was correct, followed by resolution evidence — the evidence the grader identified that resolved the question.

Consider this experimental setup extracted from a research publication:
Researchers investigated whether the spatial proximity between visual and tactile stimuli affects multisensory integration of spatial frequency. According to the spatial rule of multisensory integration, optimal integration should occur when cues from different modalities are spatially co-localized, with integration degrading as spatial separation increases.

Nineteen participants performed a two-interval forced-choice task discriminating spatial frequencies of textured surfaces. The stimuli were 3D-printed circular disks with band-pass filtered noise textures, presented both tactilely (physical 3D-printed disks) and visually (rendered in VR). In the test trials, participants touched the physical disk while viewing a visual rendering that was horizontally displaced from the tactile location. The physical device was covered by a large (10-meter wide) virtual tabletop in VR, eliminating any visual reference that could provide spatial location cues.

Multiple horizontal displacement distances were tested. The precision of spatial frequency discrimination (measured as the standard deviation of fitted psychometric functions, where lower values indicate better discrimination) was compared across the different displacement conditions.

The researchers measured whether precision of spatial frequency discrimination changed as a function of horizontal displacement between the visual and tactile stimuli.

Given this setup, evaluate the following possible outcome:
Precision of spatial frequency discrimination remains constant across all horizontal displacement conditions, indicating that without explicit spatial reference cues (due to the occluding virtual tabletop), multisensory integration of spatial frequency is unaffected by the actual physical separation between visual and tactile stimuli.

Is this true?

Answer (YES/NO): YES